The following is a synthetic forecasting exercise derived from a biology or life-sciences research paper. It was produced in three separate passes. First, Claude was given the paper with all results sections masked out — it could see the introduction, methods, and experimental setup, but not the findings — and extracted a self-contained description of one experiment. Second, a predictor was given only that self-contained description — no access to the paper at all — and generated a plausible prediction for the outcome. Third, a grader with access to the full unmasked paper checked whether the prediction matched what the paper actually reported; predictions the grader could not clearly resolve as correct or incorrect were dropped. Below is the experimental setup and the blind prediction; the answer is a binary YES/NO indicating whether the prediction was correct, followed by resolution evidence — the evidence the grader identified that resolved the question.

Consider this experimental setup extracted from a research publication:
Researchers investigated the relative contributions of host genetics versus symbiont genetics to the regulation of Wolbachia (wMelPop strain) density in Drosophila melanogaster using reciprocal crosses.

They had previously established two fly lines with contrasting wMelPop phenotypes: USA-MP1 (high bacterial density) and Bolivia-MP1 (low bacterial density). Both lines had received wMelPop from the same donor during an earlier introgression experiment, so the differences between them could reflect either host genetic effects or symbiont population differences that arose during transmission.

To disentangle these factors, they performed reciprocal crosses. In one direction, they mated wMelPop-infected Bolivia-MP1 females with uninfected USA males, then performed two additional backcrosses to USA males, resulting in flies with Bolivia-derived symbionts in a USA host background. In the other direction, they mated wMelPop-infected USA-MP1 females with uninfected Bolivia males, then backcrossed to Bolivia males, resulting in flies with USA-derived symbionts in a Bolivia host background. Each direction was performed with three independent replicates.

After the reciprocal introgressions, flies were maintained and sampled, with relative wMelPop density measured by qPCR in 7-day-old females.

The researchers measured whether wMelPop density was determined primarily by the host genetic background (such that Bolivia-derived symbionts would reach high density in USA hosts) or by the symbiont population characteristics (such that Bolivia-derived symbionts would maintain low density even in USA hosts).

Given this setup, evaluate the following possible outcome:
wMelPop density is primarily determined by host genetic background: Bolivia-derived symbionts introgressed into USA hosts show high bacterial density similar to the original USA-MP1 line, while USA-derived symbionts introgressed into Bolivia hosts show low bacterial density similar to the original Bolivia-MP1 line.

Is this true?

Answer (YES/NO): NO